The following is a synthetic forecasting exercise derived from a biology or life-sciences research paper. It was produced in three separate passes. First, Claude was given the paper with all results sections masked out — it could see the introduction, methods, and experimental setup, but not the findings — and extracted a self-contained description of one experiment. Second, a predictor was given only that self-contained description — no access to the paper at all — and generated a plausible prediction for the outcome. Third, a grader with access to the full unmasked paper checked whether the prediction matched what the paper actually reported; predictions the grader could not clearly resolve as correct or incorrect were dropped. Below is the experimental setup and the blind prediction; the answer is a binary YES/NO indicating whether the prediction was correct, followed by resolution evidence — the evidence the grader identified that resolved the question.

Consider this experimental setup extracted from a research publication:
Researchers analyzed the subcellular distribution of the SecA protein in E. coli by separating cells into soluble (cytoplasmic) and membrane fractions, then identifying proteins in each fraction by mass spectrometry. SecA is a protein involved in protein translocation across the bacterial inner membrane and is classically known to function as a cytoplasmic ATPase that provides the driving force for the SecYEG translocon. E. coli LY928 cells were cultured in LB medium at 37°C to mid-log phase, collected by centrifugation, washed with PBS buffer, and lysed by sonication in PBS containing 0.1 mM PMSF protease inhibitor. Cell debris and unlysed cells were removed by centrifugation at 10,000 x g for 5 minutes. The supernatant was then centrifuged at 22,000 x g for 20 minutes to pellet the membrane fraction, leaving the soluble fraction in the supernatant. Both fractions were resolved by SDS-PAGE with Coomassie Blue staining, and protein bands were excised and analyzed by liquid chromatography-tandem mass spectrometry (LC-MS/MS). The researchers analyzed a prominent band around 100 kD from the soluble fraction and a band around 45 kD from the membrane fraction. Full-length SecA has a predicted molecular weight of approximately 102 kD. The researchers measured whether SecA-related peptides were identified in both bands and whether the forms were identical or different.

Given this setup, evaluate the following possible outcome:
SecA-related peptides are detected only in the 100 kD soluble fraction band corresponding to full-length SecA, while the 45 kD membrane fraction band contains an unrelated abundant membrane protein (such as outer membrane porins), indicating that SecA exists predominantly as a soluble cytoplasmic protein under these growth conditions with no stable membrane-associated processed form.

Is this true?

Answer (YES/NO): NO